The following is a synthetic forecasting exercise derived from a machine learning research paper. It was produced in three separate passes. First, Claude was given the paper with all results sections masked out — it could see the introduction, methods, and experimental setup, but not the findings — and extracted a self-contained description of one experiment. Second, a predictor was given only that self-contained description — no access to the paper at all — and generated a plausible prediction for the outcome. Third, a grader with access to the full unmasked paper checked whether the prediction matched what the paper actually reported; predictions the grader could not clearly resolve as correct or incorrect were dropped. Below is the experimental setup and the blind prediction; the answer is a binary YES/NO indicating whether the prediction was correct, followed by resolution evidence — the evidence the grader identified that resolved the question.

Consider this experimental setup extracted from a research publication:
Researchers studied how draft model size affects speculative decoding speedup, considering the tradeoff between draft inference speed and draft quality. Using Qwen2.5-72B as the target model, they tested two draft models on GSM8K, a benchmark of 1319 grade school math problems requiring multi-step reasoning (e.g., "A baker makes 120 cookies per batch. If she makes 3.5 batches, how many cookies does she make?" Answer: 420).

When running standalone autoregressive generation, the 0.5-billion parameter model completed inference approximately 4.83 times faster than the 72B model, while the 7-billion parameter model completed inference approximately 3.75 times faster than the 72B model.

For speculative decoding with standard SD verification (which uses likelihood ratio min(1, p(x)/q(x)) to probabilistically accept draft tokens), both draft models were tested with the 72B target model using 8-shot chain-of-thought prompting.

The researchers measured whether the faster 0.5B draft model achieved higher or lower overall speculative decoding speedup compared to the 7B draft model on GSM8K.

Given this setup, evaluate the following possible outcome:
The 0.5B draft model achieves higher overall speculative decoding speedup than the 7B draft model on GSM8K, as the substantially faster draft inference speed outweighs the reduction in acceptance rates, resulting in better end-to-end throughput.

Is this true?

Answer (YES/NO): YES